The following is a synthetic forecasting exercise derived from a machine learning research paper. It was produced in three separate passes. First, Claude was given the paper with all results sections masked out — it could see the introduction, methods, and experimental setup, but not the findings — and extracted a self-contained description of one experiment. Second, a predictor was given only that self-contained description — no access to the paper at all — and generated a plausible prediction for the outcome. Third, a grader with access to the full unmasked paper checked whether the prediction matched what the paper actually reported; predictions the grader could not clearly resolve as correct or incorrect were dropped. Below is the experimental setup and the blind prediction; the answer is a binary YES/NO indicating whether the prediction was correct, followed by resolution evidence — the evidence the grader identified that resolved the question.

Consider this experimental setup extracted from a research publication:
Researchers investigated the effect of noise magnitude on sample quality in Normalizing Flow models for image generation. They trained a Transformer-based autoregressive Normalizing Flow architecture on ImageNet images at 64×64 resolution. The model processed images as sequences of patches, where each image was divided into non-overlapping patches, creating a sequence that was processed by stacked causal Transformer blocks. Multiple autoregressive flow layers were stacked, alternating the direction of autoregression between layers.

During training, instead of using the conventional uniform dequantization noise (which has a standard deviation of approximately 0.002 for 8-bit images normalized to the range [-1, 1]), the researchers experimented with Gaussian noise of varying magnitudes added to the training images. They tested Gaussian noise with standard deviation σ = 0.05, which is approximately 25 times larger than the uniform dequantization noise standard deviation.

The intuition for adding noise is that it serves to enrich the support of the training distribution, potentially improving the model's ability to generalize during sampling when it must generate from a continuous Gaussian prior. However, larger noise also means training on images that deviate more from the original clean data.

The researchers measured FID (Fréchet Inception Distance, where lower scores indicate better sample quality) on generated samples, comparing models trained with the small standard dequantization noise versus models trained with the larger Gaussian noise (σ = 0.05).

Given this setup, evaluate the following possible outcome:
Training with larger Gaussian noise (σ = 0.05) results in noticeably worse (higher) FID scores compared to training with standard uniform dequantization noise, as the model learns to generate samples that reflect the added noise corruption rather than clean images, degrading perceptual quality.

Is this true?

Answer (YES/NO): NO